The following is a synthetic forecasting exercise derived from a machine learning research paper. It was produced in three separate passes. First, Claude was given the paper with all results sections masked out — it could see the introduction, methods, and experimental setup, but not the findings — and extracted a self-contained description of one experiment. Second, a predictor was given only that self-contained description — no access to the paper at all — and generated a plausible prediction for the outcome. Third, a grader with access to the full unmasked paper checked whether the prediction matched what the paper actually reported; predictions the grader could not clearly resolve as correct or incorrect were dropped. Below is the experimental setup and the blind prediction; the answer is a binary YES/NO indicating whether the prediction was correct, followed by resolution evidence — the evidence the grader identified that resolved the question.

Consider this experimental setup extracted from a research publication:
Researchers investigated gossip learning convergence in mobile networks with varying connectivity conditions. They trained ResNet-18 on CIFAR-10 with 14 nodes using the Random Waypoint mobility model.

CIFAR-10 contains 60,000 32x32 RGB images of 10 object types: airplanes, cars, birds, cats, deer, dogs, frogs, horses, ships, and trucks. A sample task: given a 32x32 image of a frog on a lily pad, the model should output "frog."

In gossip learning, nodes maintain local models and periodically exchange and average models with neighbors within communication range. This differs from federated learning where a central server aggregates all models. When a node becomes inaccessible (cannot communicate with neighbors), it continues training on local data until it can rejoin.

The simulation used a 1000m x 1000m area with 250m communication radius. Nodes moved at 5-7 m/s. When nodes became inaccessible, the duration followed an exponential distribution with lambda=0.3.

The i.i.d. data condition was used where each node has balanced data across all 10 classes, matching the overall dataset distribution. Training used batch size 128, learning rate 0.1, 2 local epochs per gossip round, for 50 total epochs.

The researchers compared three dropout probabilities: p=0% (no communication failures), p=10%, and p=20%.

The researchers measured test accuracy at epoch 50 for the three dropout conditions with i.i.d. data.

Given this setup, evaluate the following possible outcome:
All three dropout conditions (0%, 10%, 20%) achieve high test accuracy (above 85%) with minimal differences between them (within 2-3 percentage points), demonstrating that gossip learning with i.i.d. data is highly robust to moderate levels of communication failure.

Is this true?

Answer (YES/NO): NO